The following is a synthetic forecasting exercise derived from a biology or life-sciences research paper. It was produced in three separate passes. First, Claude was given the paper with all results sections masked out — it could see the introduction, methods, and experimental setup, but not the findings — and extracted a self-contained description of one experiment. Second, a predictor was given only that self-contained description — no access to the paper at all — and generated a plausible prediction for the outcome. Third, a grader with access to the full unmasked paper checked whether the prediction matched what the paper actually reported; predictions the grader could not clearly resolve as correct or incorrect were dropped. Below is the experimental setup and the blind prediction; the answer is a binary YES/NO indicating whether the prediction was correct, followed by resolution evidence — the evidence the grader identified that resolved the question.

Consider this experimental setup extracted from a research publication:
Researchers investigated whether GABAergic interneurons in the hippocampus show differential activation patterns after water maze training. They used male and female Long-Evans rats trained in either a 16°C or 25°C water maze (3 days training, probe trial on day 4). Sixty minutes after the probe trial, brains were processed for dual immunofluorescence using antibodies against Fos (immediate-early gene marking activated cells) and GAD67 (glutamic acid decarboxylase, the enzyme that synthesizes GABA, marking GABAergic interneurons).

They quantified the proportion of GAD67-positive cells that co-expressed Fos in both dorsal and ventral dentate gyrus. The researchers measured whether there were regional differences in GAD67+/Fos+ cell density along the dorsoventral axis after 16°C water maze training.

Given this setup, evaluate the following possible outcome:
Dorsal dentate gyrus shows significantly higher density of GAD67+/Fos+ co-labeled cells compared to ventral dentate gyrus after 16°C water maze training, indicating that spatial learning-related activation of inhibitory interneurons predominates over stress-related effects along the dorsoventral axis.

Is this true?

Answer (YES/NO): NO